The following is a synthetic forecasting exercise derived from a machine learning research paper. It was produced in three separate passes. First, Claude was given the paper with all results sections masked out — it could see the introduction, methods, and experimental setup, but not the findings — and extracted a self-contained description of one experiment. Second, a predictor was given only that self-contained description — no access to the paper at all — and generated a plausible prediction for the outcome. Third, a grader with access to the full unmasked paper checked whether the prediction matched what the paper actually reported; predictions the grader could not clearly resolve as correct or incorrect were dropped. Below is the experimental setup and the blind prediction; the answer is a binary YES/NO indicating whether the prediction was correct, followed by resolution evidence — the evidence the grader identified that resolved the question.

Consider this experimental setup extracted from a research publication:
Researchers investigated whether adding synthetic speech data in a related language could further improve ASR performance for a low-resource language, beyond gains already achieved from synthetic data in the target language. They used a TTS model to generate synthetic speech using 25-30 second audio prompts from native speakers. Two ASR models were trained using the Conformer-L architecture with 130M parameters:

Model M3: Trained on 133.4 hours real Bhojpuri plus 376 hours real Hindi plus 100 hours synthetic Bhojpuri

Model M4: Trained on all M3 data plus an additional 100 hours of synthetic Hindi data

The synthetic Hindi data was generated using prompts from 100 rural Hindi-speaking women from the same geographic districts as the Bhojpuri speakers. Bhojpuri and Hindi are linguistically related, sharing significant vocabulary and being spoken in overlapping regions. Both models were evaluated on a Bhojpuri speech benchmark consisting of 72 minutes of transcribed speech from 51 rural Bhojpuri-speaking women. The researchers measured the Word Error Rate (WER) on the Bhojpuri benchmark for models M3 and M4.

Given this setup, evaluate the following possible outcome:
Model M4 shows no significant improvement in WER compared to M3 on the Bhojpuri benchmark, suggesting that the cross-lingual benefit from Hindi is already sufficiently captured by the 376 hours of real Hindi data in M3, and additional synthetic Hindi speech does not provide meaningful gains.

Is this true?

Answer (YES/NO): NO